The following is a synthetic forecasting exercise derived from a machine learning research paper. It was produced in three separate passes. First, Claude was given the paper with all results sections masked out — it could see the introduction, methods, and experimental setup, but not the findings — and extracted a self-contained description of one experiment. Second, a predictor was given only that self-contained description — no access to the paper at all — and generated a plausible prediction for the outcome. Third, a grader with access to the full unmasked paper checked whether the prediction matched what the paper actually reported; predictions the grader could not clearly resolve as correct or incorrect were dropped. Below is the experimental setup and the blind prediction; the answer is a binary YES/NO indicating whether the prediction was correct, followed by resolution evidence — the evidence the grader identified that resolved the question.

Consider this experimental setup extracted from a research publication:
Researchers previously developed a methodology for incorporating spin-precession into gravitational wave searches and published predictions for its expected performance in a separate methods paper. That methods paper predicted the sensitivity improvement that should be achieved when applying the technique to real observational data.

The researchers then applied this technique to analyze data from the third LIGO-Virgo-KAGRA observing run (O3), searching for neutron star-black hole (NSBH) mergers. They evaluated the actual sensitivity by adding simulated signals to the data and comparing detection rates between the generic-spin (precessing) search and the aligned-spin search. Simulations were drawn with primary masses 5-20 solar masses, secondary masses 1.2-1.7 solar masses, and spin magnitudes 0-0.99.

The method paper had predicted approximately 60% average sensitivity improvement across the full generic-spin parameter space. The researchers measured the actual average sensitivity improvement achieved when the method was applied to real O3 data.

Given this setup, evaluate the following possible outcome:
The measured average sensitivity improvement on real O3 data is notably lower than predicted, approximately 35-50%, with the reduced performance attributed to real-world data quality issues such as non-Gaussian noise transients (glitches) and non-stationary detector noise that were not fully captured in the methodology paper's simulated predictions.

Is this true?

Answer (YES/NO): NO